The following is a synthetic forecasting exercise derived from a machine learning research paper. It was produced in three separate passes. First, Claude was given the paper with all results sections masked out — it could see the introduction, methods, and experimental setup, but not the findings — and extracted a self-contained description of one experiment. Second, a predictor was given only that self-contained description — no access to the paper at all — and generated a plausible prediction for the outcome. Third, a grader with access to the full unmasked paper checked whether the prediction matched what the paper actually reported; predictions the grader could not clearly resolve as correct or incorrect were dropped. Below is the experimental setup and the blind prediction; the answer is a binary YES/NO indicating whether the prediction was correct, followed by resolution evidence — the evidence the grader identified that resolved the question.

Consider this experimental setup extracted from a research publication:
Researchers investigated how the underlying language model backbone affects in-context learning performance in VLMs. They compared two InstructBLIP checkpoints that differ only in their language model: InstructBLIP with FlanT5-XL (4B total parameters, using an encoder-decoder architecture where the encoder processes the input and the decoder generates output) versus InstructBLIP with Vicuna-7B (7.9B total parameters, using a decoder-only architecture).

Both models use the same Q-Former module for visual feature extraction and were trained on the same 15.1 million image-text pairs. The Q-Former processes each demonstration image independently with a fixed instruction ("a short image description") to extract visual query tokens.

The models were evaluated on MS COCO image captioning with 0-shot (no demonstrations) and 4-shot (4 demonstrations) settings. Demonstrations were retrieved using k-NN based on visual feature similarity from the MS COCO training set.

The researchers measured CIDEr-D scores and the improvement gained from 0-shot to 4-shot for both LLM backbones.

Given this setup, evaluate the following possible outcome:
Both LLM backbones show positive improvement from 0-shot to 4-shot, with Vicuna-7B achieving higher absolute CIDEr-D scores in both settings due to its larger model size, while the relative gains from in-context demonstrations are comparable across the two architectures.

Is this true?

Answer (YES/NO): NO